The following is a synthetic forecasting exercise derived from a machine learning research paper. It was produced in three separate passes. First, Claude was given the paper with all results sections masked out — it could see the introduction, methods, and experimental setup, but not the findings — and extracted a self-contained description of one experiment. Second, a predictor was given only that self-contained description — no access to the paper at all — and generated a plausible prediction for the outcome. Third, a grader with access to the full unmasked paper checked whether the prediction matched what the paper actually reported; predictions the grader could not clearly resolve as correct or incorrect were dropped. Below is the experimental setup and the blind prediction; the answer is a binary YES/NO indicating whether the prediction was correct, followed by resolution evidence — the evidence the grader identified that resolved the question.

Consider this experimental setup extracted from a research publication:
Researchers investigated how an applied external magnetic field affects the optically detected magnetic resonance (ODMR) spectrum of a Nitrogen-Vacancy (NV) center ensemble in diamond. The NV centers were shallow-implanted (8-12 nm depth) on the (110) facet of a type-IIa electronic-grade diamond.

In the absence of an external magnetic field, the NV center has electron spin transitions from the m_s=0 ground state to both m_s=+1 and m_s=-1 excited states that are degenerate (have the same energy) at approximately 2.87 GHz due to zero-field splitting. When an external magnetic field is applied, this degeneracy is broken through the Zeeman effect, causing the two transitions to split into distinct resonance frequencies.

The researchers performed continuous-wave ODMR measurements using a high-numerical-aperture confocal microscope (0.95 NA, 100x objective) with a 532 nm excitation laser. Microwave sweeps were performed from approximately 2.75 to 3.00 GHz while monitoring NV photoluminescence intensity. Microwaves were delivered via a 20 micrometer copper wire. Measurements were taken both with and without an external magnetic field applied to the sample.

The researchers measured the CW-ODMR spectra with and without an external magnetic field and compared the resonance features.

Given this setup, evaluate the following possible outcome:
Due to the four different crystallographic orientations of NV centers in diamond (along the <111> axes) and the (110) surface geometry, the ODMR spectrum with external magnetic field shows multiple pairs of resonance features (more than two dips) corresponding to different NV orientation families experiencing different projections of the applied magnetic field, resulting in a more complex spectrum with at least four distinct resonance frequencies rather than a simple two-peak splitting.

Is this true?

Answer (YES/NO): NO